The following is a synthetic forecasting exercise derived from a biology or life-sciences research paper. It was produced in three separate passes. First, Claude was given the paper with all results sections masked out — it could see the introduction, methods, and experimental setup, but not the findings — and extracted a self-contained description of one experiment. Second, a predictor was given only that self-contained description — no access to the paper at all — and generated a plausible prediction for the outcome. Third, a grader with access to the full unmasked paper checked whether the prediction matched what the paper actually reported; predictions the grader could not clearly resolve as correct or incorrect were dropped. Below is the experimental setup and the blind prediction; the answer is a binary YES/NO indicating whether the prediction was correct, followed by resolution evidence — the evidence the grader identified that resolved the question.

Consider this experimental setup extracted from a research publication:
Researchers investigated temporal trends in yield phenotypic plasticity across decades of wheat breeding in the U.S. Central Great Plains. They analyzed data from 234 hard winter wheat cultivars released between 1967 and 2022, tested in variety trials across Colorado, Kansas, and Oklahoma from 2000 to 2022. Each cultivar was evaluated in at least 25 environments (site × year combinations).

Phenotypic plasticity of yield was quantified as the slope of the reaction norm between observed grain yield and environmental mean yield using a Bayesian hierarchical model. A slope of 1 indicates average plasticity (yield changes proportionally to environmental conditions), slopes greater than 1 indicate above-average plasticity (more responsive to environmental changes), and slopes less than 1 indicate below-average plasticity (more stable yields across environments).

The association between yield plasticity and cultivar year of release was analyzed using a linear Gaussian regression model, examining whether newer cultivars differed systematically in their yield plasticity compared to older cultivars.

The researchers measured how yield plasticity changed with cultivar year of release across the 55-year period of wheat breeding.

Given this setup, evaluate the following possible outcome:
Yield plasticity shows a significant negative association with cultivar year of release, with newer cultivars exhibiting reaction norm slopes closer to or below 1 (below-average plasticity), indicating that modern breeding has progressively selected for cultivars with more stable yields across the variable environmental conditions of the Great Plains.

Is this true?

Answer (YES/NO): NO